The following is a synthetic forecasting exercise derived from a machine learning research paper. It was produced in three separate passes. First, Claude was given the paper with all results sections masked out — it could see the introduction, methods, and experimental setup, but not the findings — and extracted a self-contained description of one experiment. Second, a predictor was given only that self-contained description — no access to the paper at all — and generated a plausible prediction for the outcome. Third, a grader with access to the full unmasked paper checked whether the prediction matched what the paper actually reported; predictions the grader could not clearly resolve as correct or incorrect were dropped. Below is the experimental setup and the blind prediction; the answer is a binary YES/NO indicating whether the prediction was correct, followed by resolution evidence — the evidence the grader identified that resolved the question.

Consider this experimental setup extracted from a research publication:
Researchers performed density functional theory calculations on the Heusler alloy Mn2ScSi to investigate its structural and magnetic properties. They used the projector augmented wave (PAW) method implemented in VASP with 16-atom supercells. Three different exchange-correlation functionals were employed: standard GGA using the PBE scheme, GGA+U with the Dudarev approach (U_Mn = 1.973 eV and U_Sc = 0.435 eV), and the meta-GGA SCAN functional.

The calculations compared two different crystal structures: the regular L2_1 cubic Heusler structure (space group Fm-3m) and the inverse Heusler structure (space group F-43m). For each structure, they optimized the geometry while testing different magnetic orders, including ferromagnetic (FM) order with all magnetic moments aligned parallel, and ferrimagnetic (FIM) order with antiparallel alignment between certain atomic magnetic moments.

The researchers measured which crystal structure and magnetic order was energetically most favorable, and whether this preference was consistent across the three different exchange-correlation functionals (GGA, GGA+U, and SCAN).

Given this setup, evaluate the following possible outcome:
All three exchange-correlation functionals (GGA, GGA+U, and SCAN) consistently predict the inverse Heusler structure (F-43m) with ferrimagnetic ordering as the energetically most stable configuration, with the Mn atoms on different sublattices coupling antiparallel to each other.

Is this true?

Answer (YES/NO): NO